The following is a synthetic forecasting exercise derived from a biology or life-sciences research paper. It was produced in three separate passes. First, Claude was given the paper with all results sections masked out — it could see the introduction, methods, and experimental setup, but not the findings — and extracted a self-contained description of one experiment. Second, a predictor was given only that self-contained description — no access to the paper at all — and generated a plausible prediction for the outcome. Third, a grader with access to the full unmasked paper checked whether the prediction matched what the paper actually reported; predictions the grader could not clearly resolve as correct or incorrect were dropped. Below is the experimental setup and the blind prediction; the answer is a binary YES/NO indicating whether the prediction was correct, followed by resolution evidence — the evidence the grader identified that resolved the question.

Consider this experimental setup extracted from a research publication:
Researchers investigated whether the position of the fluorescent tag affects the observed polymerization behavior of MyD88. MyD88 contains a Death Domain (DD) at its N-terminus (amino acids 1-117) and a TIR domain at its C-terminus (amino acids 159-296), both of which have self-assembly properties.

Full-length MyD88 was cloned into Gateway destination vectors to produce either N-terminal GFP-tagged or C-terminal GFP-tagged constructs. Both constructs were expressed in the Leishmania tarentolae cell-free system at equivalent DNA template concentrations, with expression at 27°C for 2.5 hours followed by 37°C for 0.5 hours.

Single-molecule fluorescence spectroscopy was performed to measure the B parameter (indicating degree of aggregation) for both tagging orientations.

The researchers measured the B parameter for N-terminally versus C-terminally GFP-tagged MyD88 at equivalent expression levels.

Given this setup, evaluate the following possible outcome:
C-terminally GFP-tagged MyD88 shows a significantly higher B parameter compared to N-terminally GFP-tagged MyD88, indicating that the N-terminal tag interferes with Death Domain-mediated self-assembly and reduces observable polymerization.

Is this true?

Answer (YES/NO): NO